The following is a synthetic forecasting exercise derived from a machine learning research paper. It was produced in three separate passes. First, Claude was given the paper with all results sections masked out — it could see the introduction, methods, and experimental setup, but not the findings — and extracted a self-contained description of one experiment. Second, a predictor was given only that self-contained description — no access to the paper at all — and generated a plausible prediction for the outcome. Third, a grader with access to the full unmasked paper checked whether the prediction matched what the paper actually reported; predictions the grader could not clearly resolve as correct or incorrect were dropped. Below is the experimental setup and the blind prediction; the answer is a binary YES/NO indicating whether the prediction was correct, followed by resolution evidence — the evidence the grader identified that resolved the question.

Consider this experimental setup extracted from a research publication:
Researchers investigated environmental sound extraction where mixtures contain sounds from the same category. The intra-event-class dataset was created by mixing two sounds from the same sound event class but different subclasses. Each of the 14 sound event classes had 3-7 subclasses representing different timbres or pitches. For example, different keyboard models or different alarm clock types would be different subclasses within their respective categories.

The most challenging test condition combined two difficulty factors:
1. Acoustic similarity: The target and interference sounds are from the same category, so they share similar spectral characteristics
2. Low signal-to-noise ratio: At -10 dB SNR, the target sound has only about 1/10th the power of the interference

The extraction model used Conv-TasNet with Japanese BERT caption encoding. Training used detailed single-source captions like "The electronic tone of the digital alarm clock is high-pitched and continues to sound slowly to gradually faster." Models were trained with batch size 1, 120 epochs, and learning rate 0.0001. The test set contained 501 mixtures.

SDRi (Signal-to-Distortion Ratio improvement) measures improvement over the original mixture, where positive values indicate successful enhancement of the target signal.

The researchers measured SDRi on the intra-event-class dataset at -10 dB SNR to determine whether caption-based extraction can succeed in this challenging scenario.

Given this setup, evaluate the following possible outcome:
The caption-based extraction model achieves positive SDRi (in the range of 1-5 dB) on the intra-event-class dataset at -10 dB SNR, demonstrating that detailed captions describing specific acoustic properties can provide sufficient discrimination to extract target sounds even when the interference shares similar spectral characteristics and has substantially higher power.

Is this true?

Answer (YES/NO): YES